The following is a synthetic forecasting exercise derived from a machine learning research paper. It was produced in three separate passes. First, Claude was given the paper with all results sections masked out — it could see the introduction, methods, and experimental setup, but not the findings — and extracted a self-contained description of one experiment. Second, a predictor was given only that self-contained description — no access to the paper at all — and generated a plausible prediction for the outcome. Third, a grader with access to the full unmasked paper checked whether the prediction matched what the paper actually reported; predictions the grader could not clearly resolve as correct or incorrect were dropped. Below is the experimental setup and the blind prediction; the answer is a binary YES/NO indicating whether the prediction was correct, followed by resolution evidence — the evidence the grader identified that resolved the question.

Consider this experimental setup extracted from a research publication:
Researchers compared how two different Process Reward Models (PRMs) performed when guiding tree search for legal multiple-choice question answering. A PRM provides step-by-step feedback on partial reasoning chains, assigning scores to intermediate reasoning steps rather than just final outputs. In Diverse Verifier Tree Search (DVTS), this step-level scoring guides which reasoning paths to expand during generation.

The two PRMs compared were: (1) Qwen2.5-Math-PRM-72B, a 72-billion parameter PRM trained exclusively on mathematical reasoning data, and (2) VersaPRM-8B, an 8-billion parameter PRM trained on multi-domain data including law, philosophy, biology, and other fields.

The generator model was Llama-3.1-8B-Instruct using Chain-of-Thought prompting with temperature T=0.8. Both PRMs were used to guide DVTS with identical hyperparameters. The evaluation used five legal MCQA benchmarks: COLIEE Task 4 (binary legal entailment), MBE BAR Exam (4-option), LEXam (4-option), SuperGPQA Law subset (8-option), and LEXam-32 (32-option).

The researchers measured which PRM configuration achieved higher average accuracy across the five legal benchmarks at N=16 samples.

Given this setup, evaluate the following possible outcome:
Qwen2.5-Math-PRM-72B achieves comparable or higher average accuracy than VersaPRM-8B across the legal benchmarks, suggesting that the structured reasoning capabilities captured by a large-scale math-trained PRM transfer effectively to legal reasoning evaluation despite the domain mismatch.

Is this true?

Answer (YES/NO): YES